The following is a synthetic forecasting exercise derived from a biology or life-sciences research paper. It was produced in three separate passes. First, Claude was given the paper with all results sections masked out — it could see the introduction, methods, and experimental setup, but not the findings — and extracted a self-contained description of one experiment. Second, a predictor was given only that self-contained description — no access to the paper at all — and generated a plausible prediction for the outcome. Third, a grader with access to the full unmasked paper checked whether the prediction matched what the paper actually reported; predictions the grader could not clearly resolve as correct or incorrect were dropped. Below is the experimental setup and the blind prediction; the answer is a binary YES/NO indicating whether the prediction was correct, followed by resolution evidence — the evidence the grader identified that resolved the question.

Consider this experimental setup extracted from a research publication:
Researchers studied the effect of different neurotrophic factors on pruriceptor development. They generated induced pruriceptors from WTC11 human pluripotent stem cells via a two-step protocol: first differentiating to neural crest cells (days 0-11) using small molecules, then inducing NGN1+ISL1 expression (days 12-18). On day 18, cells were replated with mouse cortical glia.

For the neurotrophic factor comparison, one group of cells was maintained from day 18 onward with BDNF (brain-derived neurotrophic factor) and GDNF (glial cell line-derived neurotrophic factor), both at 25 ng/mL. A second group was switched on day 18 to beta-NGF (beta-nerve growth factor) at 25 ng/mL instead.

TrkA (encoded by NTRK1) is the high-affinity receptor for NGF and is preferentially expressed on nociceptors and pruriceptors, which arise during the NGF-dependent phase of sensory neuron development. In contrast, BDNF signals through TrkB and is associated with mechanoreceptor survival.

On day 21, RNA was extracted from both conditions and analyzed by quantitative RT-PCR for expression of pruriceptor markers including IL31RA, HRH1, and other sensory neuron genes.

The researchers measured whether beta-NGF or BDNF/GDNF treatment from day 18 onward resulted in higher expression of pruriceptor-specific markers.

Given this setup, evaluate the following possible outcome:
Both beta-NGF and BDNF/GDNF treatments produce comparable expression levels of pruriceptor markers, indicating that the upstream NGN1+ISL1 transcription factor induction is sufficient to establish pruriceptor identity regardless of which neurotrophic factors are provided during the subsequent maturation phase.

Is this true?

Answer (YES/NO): YES